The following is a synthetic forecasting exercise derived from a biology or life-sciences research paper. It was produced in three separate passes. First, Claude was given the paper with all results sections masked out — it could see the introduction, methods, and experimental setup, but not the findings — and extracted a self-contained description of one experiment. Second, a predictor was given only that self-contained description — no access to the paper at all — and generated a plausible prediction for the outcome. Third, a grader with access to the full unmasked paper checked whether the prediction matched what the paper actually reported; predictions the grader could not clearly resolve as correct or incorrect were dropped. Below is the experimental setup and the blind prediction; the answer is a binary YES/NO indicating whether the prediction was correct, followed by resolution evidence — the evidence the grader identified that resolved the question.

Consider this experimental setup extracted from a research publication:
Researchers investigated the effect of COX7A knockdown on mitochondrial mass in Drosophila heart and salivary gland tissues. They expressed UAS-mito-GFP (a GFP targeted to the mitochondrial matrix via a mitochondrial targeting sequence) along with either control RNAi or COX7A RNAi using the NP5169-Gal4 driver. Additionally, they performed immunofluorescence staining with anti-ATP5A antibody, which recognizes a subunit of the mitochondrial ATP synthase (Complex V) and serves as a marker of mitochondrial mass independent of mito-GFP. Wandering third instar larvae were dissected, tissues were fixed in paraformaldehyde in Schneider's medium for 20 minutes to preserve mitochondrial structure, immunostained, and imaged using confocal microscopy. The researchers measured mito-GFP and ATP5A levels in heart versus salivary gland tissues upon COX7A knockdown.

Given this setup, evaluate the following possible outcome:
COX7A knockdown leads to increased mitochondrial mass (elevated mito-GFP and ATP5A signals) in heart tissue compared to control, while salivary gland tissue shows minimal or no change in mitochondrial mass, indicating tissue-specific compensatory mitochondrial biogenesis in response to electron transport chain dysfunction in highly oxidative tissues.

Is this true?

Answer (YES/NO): NO